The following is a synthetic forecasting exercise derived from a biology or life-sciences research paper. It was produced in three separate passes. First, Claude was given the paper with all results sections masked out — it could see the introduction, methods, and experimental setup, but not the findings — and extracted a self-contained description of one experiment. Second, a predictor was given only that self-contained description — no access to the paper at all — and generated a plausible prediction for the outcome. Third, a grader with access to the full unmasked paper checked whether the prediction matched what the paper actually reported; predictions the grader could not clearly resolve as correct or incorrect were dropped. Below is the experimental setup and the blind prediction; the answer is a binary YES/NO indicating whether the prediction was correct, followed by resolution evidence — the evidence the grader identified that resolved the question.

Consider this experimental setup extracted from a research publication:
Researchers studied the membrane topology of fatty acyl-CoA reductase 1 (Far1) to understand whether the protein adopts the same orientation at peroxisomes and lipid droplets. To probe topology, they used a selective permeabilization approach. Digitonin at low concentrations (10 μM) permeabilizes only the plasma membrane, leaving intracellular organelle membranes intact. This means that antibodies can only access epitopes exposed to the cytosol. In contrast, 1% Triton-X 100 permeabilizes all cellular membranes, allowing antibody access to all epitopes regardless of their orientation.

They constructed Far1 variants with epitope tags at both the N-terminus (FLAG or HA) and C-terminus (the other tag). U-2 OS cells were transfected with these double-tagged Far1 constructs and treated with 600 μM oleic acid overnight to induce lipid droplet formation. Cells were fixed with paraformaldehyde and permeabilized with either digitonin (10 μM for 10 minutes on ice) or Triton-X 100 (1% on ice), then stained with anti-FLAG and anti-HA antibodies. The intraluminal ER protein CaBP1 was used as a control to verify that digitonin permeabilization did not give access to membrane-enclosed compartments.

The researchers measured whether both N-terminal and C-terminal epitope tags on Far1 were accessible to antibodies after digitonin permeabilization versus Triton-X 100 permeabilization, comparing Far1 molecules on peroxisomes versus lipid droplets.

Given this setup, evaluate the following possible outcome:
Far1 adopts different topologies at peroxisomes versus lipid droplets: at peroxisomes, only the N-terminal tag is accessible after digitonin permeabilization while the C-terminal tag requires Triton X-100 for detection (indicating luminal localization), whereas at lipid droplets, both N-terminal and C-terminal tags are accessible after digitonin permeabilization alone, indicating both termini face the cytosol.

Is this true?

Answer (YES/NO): YES